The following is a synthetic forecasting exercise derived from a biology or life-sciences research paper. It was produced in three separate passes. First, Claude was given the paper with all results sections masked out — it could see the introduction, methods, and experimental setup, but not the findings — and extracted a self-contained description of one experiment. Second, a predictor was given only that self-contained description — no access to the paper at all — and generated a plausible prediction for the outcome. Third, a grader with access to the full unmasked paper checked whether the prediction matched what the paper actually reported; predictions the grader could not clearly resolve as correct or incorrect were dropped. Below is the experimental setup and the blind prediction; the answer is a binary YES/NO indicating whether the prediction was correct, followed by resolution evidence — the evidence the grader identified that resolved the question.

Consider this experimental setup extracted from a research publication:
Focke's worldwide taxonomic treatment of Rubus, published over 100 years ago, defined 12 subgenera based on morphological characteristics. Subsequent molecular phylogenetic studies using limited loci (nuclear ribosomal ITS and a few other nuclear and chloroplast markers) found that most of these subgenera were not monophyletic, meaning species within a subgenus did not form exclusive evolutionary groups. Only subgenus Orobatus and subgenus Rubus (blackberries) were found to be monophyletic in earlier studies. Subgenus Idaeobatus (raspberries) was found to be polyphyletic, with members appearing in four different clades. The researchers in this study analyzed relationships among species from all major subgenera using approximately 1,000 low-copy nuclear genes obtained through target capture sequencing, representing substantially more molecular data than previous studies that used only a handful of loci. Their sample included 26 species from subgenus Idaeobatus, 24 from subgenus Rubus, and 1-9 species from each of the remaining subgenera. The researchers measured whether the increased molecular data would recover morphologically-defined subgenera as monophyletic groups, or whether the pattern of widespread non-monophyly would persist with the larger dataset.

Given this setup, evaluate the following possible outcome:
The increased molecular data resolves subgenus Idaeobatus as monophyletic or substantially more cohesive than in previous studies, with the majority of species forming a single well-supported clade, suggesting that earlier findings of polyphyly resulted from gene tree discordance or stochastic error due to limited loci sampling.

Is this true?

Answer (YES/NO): NO